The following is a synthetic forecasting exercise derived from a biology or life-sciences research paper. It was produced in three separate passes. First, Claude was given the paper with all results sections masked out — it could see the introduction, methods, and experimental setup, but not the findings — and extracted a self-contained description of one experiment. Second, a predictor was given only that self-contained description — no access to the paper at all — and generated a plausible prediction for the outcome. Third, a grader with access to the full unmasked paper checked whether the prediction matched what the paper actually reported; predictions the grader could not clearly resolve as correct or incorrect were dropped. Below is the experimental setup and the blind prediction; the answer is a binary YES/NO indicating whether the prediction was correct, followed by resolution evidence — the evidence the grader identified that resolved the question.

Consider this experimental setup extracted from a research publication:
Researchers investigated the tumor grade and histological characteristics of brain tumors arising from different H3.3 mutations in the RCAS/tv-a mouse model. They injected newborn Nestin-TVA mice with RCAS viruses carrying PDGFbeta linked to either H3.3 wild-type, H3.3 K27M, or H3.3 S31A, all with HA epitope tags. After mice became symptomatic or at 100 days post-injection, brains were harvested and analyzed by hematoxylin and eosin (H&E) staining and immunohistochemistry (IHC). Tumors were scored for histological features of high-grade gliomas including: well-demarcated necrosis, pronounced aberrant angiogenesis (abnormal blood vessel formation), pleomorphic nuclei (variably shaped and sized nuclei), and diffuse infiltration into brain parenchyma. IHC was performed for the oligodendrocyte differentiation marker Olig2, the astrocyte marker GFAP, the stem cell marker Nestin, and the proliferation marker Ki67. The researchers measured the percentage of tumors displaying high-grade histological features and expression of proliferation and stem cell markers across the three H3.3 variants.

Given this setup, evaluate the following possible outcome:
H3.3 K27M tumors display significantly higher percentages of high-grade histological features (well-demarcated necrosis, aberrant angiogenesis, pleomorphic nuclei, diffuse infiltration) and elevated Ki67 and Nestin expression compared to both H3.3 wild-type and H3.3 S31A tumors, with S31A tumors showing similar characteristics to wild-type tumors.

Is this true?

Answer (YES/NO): NO